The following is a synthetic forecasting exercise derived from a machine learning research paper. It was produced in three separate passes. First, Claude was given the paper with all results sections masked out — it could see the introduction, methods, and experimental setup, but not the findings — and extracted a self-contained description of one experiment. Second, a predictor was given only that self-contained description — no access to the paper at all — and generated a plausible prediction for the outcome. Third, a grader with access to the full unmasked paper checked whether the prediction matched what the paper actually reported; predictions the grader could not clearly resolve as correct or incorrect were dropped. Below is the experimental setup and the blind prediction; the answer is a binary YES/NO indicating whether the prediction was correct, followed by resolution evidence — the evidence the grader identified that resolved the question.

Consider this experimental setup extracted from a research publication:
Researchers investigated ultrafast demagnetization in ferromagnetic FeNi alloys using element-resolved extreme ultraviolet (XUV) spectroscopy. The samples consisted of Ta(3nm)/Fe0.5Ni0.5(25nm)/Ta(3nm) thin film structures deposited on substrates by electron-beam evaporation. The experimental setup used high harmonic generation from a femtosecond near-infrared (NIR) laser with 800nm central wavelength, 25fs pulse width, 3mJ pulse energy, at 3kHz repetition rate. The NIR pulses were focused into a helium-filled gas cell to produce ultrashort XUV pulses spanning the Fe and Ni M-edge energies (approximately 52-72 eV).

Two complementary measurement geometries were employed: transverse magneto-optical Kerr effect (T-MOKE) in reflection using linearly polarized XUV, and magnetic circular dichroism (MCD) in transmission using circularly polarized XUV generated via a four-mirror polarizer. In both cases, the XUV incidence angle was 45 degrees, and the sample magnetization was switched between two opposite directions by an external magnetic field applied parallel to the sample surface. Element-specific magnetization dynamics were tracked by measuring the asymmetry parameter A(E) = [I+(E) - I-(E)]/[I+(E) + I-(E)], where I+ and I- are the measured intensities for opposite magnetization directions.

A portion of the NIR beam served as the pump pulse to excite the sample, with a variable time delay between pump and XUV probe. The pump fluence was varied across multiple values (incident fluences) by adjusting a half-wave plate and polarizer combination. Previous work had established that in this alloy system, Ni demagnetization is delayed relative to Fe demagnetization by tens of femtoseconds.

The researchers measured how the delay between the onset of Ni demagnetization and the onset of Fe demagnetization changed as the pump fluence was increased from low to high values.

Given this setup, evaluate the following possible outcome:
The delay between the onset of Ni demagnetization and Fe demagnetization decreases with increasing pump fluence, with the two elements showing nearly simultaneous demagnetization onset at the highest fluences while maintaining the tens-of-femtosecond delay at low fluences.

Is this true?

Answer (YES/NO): YES